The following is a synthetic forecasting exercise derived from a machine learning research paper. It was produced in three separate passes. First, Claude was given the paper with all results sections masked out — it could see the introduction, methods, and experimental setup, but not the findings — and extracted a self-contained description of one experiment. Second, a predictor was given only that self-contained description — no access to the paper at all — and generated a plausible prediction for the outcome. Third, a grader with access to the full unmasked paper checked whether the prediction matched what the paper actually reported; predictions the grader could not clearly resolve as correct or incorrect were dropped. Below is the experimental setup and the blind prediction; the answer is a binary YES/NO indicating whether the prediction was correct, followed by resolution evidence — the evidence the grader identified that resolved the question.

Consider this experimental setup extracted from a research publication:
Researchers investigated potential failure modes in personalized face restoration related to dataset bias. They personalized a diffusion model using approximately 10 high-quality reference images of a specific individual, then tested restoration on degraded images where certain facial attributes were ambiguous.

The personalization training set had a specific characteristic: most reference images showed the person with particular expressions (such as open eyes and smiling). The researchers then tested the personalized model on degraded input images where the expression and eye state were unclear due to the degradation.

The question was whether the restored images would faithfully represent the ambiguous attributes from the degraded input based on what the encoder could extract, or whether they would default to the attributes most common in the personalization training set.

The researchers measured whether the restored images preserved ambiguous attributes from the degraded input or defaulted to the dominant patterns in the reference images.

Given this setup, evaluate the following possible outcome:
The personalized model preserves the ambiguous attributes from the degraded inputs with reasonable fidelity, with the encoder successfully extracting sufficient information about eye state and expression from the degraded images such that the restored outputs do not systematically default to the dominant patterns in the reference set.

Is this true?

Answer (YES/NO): NO